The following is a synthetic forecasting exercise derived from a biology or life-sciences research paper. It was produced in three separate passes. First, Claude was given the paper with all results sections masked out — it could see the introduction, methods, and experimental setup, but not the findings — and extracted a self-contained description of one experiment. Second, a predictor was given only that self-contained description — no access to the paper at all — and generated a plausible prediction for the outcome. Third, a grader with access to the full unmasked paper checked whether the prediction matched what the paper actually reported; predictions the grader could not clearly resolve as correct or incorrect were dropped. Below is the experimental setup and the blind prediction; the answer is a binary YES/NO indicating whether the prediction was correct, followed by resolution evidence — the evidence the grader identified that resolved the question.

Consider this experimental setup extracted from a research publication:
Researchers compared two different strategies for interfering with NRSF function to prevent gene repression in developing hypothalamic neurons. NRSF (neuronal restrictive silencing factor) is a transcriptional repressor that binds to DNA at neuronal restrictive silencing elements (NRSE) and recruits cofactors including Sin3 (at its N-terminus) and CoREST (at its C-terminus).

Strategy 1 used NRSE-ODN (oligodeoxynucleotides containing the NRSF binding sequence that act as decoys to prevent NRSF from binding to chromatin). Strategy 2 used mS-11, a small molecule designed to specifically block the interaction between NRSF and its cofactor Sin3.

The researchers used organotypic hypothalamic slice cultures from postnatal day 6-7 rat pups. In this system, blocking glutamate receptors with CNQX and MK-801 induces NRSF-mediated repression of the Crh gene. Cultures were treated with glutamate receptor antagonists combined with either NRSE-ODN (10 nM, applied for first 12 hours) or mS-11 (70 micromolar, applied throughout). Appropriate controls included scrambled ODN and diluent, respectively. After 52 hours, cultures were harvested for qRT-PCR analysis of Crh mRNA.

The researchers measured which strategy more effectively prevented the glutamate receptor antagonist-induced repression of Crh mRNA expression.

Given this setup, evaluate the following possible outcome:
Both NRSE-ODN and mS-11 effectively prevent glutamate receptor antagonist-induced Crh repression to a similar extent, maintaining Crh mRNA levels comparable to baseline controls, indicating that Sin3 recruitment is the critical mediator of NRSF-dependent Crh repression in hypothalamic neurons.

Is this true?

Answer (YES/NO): NO